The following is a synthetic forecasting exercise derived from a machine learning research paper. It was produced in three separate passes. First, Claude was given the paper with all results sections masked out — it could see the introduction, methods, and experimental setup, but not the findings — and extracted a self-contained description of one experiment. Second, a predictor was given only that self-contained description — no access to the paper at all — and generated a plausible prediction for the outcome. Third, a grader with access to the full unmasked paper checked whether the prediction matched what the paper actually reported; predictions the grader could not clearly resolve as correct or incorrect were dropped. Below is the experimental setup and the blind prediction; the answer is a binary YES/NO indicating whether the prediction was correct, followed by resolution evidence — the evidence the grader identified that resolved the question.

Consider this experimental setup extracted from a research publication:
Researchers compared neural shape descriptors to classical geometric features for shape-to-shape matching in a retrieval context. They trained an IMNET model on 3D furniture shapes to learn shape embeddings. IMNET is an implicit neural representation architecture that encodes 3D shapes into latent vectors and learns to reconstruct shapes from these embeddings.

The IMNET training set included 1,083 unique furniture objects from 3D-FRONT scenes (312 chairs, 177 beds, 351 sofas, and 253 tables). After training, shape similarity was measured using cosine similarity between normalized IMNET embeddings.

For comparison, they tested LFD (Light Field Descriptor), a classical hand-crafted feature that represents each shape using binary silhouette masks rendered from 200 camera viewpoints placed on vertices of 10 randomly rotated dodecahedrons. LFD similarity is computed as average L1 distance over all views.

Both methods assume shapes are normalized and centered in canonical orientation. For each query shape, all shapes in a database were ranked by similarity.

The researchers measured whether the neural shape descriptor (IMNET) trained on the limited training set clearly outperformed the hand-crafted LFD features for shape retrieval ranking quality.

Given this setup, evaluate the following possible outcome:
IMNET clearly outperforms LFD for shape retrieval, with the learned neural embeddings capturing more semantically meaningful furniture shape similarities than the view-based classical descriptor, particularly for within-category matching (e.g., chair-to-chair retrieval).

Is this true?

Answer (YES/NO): NO